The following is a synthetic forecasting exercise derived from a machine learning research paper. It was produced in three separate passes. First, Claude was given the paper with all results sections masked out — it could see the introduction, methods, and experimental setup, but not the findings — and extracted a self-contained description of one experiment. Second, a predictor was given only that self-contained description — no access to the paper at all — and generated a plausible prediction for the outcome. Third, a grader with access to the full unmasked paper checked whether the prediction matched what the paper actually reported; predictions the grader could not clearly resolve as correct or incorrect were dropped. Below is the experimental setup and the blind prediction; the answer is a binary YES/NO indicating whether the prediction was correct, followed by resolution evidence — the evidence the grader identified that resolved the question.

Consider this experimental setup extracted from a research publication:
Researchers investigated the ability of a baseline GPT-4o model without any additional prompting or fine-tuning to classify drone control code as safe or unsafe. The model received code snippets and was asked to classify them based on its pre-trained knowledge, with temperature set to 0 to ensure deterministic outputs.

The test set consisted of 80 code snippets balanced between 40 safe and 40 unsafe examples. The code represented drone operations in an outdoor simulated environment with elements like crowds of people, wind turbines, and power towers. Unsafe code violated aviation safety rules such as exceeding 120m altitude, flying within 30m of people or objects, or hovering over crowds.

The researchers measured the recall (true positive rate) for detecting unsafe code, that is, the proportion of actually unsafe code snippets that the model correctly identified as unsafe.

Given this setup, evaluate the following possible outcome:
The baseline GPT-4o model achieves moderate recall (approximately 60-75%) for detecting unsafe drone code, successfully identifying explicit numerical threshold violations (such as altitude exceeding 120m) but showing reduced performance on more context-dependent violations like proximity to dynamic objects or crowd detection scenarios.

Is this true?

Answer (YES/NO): NO